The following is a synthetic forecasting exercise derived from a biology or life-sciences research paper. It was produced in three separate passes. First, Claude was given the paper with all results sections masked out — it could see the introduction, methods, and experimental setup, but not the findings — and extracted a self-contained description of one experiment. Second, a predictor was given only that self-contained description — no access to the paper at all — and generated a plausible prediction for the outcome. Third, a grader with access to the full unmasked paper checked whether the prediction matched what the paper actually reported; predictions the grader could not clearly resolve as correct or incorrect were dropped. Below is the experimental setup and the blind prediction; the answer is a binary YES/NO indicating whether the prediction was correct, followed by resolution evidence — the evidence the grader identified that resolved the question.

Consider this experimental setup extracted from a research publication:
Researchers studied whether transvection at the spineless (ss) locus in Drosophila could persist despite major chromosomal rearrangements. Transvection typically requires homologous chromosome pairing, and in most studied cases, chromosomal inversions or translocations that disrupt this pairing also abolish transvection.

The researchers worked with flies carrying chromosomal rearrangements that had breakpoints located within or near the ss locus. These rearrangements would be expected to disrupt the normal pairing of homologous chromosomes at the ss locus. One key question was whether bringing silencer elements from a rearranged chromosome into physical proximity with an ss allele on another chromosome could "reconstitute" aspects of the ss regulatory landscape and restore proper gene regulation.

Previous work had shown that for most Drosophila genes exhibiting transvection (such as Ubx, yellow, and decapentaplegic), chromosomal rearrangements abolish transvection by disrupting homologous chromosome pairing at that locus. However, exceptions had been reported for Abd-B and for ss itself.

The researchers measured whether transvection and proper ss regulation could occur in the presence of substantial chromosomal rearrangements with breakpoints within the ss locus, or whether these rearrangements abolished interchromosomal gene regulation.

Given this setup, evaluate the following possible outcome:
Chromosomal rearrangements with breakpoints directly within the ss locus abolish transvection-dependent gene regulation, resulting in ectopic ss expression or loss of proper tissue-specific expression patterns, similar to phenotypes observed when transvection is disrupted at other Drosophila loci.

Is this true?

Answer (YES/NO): NO